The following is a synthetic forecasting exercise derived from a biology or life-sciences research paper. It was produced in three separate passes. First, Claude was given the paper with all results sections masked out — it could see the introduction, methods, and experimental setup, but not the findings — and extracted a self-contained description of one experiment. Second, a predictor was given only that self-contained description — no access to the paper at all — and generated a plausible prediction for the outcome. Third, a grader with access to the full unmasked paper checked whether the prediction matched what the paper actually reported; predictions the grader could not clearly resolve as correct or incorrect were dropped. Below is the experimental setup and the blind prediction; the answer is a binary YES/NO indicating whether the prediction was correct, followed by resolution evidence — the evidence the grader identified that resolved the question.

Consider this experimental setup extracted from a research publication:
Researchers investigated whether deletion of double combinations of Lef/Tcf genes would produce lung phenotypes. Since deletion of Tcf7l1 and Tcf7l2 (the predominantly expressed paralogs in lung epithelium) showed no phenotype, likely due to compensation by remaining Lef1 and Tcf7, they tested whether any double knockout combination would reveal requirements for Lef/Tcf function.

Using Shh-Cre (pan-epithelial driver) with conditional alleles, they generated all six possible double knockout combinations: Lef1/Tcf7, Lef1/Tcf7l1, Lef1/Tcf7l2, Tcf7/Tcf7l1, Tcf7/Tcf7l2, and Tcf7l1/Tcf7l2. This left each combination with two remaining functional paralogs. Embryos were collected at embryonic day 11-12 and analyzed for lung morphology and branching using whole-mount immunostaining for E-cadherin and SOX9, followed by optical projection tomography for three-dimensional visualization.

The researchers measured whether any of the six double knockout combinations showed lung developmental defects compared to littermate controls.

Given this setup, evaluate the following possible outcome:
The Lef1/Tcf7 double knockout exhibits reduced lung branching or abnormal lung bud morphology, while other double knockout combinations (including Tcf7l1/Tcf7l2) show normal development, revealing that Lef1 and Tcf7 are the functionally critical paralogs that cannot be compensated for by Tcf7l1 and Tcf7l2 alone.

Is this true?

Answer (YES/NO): NO